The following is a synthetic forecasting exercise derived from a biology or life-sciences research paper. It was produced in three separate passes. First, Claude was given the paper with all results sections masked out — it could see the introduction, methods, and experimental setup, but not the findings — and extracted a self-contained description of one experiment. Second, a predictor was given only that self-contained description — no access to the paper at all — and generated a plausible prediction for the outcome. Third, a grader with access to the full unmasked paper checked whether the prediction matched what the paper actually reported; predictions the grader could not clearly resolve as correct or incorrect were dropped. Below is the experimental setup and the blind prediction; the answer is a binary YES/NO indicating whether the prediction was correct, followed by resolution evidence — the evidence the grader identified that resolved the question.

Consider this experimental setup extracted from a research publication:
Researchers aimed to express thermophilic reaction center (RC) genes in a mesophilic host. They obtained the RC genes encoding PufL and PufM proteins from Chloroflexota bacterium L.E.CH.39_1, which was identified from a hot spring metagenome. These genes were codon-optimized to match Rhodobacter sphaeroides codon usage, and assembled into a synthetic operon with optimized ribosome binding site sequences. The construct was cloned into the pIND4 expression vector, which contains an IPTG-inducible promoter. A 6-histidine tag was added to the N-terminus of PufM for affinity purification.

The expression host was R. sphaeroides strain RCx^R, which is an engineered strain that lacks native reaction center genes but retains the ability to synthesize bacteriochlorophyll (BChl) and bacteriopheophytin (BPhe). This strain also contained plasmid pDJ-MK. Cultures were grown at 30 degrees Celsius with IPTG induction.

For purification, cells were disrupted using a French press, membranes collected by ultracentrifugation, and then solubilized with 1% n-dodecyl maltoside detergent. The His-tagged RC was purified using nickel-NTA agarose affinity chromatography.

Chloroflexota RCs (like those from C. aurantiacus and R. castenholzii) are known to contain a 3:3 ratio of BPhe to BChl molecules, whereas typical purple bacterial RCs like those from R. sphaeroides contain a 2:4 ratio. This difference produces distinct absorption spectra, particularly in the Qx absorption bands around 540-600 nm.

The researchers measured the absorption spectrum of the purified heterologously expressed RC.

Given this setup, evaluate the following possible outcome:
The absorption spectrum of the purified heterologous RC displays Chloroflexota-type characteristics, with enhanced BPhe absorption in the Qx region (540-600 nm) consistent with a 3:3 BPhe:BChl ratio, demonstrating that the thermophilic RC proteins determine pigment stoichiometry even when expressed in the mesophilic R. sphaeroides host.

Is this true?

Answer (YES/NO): YES